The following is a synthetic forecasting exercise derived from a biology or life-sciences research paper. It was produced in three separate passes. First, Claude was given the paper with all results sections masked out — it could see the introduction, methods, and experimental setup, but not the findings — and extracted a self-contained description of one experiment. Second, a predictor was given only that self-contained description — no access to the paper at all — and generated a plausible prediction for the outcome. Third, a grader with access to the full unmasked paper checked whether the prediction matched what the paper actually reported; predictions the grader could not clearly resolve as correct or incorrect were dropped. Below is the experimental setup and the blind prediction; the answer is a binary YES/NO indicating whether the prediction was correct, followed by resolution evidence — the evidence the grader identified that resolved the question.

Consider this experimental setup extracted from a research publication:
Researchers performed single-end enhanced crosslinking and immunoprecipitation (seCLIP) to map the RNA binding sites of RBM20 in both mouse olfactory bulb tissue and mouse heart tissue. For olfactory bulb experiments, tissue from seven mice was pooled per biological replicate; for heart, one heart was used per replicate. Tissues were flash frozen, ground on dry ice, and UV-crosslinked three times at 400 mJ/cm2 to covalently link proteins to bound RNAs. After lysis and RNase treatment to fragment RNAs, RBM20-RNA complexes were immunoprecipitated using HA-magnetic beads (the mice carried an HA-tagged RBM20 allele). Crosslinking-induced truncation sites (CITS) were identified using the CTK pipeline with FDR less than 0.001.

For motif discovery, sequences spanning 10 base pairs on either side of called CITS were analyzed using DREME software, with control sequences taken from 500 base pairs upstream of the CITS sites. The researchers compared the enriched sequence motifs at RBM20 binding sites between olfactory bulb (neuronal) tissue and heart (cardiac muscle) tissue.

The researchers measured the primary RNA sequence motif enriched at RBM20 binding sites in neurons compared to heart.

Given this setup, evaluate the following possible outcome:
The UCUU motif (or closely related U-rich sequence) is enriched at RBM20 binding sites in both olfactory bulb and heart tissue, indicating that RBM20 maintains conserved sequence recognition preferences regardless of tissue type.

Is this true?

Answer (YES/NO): YES